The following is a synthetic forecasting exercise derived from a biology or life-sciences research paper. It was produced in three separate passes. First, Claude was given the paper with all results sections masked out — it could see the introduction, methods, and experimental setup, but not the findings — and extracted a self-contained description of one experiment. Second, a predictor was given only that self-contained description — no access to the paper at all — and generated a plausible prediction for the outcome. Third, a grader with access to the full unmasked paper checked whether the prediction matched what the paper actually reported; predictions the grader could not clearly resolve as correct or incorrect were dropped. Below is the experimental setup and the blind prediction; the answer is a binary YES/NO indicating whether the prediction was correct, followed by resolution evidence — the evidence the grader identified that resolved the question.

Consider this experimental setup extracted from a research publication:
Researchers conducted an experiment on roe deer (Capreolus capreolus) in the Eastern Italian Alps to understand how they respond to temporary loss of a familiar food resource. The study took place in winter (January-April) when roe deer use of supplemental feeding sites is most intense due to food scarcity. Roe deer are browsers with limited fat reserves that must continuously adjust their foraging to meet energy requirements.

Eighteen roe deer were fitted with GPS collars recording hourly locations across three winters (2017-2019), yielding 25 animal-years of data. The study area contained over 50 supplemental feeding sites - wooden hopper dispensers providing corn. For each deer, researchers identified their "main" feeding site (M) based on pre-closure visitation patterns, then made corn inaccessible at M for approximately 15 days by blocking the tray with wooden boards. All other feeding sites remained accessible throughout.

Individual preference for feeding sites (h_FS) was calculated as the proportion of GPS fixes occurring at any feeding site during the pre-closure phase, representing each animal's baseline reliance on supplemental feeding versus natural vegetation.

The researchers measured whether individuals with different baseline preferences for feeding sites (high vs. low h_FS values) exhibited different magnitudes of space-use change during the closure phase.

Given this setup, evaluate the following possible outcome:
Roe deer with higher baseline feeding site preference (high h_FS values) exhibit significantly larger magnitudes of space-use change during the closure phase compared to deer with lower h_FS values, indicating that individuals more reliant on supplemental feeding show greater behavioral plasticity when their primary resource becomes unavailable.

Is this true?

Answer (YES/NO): YES